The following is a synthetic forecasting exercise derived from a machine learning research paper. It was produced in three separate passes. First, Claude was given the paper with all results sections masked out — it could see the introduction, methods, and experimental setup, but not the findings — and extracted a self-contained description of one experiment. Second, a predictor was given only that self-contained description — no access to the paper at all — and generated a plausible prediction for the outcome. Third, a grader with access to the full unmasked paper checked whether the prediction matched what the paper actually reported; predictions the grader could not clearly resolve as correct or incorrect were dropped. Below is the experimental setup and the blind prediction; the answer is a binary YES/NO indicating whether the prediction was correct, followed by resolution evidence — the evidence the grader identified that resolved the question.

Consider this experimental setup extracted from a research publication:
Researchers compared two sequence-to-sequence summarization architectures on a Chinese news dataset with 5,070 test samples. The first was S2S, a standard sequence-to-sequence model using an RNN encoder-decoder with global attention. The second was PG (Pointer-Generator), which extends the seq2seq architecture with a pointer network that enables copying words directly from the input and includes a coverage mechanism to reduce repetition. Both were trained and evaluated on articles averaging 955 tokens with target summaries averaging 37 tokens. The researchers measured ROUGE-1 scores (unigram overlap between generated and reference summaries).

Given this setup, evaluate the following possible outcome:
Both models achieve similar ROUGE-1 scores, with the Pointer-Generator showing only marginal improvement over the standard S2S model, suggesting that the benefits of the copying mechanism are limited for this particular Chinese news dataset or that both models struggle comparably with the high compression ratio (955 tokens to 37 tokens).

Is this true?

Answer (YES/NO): NO